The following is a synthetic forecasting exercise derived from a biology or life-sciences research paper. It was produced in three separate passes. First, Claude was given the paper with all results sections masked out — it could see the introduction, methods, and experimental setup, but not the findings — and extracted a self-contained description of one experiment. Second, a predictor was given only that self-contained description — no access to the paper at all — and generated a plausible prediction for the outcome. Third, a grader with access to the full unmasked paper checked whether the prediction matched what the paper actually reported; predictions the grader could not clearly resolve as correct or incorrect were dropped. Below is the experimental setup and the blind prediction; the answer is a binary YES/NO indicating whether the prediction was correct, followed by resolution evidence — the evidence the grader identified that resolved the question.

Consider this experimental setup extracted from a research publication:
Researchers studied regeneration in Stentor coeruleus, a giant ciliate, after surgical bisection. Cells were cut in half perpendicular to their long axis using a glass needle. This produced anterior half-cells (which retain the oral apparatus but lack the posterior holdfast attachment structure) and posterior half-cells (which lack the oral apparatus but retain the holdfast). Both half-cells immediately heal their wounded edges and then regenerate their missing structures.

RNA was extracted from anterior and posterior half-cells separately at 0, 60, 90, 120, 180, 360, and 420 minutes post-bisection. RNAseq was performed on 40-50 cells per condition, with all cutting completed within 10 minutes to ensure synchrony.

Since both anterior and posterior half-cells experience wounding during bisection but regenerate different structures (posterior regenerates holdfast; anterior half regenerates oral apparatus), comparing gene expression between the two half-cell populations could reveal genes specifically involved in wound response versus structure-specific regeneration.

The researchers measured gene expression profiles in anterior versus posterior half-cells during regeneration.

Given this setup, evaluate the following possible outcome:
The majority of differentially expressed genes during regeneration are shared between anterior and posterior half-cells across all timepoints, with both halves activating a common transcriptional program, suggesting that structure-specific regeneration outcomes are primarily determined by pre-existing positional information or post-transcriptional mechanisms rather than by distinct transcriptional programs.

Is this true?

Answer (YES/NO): NO